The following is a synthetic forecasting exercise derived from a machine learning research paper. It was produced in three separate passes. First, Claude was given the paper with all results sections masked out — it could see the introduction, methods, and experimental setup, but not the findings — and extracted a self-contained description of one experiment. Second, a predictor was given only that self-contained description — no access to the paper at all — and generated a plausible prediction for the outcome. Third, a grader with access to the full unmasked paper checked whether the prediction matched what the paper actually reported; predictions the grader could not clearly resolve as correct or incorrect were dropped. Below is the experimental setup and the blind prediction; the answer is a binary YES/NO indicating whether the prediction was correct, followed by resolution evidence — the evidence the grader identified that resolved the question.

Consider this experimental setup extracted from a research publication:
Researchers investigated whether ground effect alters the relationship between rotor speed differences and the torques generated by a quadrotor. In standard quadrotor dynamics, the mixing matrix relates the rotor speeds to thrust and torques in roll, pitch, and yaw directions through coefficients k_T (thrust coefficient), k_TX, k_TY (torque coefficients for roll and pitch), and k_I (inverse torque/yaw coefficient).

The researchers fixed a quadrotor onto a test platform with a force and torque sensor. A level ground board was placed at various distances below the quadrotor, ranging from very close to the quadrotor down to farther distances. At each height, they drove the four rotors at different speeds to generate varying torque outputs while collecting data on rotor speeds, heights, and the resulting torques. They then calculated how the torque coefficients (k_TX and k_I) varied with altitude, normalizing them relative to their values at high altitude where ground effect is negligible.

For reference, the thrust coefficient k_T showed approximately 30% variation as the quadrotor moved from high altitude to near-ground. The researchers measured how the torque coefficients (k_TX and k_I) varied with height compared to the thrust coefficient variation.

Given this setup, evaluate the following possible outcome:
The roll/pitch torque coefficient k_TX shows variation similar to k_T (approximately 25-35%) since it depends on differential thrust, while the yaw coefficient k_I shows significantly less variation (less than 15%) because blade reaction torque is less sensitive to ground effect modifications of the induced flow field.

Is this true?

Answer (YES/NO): NO